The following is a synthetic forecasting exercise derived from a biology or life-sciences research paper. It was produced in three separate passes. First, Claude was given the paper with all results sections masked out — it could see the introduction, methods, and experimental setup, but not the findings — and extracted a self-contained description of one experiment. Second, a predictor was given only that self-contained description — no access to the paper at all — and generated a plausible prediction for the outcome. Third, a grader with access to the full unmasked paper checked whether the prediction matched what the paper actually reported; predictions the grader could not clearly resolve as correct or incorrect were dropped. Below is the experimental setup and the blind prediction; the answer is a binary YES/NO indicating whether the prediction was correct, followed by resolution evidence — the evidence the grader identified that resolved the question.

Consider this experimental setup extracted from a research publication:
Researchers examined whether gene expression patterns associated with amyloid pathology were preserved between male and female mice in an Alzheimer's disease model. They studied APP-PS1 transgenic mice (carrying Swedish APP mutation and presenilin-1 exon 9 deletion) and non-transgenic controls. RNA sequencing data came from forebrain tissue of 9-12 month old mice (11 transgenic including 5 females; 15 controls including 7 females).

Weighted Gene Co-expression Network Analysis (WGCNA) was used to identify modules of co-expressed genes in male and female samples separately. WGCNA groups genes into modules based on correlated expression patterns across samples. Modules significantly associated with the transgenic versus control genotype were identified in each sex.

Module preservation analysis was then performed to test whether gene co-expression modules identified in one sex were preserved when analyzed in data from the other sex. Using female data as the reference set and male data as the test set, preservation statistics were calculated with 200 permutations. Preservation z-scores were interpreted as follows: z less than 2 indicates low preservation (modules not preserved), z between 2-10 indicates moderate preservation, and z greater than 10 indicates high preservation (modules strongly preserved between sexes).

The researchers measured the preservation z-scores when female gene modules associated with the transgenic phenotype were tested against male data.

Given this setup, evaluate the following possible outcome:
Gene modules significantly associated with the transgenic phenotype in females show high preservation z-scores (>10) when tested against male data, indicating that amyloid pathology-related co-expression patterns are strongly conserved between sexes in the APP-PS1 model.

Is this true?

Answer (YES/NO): NO